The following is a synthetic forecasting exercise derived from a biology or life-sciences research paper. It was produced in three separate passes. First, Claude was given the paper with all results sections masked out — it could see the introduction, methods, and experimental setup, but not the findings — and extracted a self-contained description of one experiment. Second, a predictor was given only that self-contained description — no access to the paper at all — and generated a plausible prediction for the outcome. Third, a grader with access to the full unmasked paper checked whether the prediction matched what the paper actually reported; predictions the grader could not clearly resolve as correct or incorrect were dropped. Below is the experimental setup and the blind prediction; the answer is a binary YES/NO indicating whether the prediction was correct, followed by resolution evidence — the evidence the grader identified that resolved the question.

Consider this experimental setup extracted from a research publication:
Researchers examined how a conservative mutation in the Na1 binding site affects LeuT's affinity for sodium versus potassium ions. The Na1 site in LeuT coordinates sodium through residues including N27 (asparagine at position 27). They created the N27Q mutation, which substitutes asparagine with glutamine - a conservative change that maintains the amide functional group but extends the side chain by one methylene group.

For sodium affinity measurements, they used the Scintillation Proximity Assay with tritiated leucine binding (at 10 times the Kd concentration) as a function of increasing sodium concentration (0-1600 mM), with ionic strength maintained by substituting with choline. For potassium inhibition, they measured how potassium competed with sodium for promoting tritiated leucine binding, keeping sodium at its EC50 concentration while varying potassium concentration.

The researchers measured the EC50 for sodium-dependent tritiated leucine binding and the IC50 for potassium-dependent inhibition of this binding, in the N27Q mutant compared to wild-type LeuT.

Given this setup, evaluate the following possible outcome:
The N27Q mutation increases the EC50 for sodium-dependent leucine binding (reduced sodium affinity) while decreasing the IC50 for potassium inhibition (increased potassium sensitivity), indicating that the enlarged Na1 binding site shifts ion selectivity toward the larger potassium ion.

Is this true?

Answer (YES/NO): NO